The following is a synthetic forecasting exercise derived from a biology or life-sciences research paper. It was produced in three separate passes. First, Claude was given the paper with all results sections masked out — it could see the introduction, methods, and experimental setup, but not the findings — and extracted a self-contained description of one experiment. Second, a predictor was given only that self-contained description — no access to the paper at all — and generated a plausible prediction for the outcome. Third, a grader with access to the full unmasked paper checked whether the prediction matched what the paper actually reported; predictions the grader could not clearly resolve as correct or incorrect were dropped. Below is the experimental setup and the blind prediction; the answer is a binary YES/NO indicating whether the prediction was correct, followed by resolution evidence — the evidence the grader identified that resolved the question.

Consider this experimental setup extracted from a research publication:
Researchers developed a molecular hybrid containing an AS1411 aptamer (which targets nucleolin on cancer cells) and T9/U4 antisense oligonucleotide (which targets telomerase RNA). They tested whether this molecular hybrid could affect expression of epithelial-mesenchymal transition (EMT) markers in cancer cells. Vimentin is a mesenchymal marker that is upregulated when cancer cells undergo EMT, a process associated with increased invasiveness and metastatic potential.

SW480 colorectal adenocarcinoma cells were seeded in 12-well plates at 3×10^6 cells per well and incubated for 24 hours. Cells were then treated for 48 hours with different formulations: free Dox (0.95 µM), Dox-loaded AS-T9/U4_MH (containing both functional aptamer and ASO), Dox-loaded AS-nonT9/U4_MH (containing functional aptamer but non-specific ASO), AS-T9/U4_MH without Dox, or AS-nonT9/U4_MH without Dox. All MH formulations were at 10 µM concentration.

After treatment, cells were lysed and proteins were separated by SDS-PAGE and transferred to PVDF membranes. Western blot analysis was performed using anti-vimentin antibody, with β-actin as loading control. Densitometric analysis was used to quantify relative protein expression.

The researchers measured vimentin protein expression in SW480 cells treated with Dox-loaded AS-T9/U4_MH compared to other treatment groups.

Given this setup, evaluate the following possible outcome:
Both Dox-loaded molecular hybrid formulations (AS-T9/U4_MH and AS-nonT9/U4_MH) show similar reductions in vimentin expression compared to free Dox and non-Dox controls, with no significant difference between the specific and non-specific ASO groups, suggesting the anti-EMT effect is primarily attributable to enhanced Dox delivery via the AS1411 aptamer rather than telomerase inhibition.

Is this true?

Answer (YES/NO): NO